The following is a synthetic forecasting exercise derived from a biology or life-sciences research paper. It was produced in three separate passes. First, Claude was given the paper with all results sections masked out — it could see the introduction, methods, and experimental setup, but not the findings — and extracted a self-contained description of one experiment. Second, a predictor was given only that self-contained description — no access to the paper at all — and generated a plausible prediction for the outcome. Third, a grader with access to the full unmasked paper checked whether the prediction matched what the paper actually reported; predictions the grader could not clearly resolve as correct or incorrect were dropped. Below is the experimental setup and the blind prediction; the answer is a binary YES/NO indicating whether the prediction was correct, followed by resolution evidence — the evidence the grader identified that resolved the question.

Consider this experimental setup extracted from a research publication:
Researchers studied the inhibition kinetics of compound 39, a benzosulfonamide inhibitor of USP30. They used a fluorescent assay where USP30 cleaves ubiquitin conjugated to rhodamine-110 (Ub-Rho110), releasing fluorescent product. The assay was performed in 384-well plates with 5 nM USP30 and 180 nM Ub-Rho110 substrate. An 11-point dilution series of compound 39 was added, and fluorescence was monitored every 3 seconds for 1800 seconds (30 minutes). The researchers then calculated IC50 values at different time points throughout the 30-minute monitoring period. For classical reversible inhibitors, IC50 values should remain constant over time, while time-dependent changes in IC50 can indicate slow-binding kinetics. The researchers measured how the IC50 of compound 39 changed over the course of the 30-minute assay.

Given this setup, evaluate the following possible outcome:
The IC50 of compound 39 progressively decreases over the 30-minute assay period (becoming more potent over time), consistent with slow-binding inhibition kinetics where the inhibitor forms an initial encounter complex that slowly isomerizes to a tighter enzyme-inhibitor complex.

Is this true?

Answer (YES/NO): YES